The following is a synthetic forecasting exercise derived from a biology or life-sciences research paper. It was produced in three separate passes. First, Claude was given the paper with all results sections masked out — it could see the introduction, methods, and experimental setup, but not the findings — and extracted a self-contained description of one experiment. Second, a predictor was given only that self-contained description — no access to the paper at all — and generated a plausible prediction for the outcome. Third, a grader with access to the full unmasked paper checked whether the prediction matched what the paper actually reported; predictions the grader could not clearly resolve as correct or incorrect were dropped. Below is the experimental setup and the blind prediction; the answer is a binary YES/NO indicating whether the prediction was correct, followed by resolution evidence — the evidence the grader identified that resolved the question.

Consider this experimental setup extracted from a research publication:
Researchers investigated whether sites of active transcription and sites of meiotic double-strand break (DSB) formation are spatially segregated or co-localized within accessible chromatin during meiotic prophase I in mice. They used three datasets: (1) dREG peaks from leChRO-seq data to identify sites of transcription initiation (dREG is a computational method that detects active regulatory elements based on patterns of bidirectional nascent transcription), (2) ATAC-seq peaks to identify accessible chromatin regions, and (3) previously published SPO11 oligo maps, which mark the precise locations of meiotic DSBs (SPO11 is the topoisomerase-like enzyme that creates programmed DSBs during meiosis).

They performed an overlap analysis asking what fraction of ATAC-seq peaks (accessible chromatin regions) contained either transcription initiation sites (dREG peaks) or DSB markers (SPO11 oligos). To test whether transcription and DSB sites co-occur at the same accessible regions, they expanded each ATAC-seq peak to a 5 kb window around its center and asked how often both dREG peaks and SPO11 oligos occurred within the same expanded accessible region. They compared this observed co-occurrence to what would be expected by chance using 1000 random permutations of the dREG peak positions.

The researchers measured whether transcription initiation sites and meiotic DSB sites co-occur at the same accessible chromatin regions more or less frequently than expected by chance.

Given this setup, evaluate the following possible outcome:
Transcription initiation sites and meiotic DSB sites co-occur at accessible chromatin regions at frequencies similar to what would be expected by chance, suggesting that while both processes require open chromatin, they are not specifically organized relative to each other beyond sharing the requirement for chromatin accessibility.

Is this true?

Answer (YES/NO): NO